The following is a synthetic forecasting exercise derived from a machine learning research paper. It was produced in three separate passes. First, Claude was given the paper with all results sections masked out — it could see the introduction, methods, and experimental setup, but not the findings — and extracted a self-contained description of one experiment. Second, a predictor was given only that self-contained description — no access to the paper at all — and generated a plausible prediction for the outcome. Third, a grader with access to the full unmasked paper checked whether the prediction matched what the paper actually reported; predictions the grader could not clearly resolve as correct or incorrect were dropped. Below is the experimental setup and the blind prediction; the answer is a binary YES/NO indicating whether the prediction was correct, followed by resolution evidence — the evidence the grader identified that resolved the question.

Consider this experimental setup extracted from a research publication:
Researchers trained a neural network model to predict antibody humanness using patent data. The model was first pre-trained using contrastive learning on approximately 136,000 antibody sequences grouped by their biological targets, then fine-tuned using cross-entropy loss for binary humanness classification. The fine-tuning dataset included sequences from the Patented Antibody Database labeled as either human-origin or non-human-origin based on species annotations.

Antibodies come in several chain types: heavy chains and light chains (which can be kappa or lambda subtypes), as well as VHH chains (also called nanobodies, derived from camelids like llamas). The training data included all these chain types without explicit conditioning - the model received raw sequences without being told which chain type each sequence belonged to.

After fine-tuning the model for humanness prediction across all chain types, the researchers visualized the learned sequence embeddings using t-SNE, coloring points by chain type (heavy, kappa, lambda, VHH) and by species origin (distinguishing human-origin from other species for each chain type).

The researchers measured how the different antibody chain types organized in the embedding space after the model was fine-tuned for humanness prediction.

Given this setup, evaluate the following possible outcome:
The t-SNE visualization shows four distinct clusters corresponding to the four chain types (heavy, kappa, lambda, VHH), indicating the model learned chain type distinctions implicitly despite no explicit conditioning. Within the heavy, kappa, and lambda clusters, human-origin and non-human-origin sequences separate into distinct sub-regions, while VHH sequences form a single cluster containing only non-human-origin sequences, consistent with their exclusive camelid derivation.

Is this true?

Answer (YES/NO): NO